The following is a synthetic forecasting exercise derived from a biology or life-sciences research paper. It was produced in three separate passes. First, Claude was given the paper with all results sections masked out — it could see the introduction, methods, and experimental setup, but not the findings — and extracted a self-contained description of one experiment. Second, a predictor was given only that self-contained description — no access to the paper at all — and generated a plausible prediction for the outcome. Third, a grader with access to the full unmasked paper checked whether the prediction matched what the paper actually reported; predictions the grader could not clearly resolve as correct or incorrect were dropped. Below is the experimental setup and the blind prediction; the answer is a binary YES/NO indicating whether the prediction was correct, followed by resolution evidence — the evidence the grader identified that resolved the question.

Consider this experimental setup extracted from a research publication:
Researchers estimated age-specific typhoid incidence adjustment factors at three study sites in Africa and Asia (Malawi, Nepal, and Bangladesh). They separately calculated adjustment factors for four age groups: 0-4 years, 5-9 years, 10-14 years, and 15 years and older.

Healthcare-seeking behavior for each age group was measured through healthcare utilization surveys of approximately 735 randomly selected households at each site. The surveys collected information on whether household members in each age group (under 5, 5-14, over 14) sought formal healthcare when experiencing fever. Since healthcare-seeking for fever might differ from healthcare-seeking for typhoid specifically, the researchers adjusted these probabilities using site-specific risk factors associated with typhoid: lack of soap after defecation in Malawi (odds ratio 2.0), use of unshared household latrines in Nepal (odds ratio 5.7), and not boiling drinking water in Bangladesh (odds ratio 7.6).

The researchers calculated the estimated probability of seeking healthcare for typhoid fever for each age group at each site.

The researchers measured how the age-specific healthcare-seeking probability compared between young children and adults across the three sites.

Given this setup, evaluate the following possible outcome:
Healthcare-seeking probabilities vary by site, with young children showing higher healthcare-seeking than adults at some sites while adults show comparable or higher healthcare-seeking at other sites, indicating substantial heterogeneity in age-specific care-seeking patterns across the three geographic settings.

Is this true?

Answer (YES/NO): YES